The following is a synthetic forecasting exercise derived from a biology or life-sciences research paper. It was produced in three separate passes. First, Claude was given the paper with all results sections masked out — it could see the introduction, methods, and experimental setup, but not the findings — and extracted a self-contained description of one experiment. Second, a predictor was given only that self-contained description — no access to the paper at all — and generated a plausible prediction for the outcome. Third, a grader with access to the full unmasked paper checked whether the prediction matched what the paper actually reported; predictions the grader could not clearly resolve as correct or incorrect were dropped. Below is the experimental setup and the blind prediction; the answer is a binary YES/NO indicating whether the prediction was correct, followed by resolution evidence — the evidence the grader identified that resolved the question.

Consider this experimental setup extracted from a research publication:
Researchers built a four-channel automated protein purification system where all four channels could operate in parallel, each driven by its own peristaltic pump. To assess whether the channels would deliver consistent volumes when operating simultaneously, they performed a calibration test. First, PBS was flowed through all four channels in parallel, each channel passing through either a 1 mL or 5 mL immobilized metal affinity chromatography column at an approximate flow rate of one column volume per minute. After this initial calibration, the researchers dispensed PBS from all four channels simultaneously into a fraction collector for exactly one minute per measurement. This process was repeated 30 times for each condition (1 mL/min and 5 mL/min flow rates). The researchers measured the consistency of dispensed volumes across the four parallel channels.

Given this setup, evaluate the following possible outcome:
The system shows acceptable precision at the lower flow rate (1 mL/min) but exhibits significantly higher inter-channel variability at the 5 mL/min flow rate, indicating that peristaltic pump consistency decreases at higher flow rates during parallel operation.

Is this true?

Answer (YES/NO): NO